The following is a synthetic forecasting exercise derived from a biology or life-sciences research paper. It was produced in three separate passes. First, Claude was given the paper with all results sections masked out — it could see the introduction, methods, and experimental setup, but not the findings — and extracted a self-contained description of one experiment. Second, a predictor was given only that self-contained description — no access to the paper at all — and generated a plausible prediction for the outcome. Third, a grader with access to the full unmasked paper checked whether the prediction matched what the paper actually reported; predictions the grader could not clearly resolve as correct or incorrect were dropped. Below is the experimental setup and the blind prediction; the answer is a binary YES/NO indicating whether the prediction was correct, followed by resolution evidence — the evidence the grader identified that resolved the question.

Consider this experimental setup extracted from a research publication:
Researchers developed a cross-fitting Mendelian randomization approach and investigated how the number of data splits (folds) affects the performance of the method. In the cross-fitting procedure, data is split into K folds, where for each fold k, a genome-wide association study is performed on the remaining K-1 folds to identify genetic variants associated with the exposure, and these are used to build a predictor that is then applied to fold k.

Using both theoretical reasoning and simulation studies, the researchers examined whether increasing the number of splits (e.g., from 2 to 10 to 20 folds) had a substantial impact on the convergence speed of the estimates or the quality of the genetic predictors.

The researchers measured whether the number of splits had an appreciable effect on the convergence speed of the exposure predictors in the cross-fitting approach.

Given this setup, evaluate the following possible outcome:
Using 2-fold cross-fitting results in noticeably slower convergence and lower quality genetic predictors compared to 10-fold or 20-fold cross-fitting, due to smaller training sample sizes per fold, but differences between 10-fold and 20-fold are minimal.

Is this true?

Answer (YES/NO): NO